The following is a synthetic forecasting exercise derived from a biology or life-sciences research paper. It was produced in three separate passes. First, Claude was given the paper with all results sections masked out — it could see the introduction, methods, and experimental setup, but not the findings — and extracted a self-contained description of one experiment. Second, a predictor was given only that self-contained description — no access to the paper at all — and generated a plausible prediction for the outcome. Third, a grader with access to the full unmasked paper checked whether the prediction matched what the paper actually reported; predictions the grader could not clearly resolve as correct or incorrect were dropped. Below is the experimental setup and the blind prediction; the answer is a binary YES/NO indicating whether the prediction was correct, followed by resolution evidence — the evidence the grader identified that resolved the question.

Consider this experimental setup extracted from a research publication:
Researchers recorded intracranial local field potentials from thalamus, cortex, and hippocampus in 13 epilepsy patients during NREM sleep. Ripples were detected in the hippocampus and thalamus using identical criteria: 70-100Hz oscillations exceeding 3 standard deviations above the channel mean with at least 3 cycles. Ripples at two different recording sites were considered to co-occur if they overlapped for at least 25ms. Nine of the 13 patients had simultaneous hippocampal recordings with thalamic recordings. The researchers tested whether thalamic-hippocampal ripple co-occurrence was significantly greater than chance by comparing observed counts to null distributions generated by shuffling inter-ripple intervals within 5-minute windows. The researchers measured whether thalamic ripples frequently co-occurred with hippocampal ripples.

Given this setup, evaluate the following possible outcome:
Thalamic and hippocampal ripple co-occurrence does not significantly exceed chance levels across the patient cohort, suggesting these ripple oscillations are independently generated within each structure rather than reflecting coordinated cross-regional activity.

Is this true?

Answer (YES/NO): YES